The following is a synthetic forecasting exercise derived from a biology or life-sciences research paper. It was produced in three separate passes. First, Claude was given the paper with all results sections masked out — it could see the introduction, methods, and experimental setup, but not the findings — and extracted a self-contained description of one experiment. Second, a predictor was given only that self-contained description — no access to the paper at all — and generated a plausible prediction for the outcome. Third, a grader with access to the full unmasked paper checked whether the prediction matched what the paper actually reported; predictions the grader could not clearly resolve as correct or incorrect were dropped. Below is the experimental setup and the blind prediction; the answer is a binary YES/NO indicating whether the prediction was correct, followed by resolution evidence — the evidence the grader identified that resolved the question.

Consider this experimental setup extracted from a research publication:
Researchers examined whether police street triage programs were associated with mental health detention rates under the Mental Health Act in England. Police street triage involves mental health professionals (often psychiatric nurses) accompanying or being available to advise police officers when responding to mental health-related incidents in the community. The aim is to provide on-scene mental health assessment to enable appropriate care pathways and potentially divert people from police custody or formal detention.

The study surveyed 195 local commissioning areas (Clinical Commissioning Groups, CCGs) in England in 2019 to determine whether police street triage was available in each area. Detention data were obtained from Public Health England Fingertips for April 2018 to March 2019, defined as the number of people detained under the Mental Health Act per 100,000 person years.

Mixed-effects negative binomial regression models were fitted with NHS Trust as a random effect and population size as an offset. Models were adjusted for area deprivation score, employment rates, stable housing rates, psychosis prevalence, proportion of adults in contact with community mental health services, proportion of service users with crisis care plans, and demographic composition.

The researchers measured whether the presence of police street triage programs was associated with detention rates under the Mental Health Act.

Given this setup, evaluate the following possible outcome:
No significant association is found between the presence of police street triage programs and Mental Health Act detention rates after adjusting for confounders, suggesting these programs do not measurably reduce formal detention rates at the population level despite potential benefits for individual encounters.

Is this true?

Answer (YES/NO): YES